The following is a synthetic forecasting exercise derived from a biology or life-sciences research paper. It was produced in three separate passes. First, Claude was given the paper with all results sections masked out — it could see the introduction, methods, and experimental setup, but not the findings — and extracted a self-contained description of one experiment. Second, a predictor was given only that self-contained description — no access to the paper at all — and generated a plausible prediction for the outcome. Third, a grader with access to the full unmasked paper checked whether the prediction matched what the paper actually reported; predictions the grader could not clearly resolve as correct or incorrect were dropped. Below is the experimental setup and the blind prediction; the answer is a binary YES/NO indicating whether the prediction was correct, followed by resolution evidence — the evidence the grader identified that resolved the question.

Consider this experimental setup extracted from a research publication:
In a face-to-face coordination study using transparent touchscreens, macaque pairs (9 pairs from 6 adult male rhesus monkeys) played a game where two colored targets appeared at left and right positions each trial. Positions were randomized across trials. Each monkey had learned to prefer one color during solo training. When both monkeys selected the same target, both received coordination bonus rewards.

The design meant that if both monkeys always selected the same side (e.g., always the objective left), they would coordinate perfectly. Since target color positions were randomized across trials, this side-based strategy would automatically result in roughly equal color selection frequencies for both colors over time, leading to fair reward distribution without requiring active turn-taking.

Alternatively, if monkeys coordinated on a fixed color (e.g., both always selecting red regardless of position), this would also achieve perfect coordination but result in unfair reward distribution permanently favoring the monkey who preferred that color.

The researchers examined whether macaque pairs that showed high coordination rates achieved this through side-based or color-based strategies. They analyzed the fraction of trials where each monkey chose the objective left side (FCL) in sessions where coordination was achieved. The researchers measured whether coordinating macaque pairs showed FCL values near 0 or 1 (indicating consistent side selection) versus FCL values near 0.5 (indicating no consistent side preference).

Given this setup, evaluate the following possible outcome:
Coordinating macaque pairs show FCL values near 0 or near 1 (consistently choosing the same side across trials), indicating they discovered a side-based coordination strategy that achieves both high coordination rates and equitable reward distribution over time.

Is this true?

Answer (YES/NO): NO